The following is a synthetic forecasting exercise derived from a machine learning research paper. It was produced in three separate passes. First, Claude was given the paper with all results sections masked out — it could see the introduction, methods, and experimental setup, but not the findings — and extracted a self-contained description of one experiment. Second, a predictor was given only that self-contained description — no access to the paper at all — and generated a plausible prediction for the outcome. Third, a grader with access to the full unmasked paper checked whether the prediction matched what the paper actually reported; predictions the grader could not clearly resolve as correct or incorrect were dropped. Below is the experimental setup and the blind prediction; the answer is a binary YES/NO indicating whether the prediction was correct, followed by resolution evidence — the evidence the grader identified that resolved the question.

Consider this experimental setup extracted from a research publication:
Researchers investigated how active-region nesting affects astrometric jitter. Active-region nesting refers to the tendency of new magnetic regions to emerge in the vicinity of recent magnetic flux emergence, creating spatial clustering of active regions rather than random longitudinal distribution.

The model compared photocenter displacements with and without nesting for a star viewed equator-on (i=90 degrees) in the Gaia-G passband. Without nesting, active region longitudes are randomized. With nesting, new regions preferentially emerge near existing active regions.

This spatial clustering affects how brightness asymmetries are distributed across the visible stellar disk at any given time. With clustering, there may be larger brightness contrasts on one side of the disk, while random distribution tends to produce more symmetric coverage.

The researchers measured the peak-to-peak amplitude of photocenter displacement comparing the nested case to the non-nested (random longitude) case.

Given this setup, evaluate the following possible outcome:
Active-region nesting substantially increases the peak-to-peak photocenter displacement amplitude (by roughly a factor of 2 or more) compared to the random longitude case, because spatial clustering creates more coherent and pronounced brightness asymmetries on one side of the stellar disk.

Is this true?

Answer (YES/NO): YES